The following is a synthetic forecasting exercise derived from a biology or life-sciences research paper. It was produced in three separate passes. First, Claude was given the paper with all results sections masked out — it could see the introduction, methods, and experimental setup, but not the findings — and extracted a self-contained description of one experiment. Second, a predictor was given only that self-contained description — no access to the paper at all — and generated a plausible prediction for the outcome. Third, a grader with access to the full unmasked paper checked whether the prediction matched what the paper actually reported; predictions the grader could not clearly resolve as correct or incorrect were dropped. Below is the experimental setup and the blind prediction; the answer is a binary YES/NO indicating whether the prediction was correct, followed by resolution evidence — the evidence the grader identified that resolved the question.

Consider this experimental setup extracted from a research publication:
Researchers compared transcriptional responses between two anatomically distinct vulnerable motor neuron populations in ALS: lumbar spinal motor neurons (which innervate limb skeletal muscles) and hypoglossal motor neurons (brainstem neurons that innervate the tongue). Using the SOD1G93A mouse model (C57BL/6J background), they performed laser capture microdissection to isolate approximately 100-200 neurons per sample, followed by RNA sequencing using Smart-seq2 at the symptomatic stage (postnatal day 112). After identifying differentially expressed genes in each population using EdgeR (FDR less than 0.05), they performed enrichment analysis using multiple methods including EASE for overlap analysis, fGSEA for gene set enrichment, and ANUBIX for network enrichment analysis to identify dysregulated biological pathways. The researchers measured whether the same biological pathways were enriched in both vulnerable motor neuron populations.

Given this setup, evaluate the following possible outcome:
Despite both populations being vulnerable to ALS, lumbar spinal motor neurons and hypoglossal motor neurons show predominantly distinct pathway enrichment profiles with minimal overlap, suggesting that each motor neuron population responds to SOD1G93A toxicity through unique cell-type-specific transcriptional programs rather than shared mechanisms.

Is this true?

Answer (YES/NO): NO